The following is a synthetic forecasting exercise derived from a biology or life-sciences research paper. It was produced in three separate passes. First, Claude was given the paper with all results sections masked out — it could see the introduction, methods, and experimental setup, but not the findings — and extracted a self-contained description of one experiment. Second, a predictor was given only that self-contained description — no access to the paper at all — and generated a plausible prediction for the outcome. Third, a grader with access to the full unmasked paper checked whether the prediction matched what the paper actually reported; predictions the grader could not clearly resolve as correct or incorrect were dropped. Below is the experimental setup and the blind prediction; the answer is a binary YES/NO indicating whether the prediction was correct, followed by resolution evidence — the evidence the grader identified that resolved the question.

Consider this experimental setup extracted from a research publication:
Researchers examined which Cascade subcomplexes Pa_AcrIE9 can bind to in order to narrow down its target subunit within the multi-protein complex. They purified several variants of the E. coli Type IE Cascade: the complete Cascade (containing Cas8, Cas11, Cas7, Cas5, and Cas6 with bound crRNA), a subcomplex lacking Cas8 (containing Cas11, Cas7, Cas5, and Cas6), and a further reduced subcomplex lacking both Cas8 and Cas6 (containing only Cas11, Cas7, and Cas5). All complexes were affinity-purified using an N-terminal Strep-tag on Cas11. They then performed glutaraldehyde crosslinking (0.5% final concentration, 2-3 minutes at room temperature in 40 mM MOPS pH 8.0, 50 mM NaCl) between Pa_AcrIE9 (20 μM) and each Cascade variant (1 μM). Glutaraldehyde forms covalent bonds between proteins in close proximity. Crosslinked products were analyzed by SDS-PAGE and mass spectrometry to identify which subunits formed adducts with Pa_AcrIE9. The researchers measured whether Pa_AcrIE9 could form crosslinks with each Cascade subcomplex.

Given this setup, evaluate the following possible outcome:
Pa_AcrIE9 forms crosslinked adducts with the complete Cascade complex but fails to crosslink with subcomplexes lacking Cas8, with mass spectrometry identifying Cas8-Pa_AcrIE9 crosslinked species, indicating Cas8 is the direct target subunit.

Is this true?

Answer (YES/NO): NO